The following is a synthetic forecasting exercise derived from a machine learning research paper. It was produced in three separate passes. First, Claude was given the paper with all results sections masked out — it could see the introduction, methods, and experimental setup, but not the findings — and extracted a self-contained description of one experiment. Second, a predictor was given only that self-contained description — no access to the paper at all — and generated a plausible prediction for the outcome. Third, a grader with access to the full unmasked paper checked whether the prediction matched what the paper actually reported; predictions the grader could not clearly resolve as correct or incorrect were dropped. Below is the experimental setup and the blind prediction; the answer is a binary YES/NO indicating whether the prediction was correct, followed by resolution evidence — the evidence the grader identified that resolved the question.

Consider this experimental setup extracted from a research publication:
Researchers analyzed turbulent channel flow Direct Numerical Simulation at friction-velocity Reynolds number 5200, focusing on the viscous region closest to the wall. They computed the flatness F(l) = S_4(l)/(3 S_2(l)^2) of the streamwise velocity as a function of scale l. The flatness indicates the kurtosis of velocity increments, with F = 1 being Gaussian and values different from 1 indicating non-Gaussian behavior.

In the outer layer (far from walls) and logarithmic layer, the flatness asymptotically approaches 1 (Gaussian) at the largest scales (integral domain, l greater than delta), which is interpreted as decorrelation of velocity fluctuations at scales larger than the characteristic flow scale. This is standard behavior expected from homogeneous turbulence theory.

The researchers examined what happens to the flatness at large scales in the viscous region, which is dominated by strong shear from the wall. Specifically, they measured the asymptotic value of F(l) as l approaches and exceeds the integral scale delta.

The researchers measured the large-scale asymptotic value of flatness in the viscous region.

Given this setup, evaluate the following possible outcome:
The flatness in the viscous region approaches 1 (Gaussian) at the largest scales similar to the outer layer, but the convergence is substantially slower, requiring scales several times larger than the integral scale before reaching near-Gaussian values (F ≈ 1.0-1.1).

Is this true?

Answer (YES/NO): NO